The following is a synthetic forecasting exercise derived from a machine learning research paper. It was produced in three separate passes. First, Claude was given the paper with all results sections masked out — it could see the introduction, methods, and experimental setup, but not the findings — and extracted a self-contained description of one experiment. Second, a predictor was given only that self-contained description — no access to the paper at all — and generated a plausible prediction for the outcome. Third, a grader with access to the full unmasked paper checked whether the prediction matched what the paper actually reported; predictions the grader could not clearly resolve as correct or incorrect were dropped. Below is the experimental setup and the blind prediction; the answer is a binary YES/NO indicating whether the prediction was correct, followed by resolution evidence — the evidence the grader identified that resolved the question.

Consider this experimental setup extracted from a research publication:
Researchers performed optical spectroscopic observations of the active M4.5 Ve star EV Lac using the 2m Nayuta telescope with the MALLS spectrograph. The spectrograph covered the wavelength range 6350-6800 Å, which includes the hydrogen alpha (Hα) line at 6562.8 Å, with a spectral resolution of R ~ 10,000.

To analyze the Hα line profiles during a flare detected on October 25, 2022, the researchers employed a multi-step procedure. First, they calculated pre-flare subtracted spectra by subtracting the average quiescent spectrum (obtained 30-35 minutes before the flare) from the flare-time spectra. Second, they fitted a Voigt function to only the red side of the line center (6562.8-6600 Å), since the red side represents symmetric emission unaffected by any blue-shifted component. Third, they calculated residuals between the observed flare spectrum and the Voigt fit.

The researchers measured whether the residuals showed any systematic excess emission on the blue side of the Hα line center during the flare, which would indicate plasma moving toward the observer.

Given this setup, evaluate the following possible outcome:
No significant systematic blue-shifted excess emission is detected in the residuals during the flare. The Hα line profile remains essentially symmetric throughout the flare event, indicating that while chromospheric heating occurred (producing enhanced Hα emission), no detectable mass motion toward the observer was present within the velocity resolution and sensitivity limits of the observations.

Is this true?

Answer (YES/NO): NO